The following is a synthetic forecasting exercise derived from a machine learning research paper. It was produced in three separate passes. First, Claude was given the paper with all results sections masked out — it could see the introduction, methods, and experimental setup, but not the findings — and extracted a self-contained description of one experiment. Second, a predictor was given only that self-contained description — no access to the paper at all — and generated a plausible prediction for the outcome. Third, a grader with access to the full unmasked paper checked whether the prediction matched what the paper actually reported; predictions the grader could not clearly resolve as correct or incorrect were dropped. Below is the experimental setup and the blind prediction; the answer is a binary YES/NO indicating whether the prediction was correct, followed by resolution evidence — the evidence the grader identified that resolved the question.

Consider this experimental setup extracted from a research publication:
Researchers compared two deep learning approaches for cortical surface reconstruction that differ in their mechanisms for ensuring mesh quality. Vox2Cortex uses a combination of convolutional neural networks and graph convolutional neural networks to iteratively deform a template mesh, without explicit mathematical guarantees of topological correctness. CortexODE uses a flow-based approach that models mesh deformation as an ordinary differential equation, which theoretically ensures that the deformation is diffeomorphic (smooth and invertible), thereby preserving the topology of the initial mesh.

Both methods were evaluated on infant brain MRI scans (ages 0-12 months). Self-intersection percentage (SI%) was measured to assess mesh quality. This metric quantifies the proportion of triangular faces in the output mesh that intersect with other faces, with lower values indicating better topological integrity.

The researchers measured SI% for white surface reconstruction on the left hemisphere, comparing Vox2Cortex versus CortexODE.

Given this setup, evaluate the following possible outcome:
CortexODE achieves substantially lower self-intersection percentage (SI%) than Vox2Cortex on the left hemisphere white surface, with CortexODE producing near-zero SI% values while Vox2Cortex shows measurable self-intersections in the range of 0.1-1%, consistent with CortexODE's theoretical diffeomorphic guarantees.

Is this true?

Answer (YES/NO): NO